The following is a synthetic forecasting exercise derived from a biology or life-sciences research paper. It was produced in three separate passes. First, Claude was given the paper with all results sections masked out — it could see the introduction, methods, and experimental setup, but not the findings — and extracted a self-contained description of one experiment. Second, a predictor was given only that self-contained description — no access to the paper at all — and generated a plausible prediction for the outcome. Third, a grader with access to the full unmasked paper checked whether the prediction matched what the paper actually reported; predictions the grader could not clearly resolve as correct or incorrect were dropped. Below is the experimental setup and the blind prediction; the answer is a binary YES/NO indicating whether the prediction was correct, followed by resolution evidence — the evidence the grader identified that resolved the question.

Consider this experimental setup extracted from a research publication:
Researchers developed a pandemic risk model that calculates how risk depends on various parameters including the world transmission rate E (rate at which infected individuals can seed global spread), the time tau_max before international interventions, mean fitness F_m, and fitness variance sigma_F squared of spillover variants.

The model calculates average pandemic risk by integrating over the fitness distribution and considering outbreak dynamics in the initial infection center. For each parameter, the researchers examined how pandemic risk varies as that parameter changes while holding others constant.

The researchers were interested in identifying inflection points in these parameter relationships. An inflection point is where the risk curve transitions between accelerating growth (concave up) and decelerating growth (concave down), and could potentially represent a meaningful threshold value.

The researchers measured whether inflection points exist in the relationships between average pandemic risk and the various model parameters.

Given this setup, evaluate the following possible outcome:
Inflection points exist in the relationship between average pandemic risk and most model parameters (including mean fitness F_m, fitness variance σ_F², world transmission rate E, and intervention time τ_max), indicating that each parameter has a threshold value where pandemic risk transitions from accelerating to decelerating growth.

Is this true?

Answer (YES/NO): NO